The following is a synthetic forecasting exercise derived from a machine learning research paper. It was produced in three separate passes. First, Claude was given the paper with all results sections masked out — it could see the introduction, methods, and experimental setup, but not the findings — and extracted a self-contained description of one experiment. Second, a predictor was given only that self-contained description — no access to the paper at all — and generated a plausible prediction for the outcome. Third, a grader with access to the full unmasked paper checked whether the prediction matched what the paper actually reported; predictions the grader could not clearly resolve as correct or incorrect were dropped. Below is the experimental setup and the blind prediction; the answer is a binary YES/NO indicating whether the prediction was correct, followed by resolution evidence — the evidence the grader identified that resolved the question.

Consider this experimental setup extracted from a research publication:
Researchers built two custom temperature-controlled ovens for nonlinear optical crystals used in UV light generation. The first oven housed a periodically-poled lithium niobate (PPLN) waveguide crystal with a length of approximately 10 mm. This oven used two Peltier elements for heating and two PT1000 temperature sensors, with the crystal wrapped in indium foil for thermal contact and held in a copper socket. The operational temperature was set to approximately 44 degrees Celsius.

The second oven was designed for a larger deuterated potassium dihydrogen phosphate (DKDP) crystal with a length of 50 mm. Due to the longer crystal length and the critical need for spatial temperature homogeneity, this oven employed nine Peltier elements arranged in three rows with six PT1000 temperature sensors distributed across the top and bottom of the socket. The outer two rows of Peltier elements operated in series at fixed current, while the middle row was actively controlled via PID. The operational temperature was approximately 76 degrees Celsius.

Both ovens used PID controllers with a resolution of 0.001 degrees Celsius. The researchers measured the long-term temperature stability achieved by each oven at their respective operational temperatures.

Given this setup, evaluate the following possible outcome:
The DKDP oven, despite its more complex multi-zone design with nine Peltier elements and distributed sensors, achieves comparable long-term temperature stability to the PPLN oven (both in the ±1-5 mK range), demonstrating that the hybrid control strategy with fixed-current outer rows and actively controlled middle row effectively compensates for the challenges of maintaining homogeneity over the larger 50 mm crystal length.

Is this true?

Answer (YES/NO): NO